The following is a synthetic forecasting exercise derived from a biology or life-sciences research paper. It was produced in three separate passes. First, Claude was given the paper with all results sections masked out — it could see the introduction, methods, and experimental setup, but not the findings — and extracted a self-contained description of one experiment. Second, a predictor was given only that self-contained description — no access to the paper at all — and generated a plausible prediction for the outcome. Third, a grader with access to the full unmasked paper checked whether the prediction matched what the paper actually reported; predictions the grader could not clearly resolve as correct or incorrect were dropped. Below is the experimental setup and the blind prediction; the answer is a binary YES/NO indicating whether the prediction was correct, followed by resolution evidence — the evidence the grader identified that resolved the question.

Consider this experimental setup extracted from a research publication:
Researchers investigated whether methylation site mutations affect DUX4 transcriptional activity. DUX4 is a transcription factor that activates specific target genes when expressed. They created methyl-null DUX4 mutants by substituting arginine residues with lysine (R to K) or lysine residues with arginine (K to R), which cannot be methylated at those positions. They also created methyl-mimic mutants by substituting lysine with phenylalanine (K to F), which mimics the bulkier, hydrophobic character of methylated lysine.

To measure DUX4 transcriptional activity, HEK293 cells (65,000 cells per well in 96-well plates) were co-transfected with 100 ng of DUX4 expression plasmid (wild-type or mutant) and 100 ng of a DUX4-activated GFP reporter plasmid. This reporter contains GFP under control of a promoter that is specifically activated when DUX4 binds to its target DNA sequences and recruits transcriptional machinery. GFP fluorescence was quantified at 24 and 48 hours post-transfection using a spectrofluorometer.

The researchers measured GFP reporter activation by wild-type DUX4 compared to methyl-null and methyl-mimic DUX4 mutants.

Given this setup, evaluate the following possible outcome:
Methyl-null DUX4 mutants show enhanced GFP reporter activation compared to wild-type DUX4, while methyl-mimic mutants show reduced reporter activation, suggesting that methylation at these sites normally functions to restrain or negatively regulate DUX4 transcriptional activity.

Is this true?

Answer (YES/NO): NO